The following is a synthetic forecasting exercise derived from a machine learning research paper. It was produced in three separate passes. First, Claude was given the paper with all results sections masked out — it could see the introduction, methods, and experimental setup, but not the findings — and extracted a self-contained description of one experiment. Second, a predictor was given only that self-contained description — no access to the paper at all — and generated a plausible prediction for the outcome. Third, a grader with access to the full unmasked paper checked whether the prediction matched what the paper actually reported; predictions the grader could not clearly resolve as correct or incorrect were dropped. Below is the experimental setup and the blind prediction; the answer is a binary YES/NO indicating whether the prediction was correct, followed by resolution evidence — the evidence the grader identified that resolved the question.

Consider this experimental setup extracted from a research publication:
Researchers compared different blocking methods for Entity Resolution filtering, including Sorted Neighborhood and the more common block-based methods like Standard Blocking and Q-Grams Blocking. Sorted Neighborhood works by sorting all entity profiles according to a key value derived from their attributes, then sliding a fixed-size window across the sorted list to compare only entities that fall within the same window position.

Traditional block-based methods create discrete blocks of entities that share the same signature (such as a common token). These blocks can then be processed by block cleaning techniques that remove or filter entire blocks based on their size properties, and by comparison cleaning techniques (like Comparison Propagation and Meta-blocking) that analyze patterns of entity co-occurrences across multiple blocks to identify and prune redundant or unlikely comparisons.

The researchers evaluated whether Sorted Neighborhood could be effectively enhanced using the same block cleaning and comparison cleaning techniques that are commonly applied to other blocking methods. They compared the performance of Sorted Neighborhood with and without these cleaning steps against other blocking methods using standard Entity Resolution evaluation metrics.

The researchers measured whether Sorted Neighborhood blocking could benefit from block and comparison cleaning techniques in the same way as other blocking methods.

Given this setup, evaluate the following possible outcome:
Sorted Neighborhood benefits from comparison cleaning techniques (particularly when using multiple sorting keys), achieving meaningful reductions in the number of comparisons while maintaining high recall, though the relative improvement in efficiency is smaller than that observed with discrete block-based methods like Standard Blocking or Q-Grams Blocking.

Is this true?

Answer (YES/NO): NO